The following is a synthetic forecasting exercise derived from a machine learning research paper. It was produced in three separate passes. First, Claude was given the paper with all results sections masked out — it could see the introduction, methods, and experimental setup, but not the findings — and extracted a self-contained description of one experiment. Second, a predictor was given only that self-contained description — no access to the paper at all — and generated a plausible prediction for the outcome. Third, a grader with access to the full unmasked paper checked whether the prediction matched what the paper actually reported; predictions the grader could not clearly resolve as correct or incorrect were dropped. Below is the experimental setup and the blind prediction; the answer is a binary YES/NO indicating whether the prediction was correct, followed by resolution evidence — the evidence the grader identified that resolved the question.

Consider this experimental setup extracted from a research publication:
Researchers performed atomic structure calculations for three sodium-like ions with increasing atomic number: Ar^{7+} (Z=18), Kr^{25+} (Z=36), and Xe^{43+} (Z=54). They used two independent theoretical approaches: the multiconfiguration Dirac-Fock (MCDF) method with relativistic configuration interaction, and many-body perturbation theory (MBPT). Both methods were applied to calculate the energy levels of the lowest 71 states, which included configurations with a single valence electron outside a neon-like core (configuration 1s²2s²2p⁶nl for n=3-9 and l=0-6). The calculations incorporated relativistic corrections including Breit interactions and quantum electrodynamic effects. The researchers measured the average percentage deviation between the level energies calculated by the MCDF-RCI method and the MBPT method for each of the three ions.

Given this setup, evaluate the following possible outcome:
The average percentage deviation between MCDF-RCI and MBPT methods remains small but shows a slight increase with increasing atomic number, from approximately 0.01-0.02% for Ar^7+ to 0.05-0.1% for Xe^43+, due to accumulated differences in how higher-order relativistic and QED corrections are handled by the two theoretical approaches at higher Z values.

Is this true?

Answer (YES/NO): NO